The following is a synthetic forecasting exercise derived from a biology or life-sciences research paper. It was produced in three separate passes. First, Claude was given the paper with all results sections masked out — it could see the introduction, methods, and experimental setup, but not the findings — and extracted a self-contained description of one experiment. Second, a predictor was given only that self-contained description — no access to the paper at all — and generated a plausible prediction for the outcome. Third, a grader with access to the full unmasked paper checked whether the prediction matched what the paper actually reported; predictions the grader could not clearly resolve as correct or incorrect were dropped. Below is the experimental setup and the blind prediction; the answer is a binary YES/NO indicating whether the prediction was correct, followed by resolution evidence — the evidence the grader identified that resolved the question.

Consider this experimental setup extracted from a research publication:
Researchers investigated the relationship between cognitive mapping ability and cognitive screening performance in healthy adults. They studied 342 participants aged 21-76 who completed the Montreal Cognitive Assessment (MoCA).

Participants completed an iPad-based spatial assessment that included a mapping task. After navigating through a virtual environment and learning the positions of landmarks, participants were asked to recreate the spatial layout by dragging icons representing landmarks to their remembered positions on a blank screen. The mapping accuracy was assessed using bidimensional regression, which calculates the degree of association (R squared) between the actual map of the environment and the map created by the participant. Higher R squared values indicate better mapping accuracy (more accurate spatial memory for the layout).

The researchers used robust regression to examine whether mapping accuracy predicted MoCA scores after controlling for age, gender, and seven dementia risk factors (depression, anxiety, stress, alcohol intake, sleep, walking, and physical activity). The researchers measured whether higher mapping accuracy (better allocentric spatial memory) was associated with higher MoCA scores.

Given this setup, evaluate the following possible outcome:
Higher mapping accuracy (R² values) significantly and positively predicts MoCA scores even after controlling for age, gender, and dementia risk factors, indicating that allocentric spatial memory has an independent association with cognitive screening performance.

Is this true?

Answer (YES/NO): NO